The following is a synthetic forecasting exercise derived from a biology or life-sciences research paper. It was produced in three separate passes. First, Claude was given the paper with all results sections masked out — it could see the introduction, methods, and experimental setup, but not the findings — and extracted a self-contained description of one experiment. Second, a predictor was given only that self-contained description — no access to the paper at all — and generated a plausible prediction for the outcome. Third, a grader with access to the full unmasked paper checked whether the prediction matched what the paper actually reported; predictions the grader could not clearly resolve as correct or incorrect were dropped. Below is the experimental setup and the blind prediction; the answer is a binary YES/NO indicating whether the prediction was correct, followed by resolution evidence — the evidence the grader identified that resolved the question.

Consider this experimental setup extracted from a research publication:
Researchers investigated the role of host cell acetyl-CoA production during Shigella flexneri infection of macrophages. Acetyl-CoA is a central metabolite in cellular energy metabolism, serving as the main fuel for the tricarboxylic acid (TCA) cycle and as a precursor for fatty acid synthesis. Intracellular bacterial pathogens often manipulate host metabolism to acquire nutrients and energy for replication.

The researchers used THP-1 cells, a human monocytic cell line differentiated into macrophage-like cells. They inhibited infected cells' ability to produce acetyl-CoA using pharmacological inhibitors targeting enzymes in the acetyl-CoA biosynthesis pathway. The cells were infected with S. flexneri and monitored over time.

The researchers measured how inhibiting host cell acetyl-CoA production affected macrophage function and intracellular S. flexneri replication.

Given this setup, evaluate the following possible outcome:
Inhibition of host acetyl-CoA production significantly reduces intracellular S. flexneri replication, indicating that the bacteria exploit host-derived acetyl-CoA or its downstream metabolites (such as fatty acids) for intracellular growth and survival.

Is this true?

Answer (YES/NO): NO